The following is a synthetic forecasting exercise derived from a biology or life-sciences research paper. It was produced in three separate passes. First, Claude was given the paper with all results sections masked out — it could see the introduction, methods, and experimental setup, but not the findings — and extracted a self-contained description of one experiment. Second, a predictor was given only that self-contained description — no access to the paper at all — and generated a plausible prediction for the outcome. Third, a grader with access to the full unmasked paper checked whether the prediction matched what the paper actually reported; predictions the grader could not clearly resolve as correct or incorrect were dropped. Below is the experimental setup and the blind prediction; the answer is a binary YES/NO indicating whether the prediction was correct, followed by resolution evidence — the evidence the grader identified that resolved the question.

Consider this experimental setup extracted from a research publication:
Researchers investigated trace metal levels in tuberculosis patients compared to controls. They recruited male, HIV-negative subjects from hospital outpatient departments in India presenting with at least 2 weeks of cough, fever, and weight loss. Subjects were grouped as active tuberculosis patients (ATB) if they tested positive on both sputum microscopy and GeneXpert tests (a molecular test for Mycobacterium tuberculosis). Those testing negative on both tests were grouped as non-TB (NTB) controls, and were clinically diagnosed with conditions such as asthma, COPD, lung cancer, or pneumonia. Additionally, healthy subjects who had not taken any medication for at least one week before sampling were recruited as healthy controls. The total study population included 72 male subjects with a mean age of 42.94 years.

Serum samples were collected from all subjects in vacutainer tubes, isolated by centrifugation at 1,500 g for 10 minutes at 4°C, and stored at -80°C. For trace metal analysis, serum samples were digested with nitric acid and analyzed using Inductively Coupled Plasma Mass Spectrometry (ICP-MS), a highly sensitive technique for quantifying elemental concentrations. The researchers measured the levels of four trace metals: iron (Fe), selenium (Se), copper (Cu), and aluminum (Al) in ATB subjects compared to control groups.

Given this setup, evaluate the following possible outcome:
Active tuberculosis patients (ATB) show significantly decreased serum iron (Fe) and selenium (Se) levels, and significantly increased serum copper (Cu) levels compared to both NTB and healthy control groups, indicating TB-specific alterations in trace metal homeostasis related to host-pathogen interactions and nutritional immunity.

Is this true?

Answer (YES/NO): NO